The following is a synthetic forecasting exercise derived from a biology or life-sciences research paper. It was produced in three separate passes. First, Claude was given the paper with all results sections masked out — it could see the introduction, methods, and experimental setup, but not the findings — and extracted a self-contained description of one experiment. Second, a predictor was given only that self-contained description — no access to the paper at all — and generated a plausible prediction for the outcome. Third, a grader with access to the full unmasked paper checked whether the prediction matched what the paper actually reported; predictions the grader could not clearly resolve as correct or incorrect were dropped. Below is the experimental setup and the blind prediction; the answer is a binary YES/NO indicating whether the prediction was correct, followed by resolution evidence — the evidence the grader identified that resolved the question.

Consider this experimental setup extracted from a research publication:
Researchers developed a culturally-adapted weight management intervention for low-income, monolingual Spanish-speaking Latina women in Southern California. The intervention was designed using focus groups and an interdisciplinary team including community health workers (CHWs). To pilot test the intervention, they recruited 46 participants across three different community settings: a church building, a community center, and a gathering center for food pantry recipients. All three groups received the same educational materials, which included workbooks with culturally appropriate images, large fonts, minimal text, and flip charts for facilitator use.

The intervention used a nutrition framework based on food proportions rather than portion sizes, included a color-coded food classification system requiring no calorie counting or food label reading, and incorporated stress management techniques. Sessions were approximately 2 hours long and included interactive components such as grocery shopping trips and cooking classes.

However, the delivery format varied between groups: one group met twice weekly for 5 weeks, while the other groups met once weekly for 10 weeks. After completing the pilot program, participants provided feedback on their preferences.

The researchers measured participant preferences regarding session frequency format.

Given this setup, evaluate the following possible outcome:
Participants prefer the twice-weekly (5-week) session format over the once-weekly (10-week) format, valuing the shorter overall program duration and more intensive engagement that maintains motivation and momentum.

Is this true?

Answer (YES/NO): NO